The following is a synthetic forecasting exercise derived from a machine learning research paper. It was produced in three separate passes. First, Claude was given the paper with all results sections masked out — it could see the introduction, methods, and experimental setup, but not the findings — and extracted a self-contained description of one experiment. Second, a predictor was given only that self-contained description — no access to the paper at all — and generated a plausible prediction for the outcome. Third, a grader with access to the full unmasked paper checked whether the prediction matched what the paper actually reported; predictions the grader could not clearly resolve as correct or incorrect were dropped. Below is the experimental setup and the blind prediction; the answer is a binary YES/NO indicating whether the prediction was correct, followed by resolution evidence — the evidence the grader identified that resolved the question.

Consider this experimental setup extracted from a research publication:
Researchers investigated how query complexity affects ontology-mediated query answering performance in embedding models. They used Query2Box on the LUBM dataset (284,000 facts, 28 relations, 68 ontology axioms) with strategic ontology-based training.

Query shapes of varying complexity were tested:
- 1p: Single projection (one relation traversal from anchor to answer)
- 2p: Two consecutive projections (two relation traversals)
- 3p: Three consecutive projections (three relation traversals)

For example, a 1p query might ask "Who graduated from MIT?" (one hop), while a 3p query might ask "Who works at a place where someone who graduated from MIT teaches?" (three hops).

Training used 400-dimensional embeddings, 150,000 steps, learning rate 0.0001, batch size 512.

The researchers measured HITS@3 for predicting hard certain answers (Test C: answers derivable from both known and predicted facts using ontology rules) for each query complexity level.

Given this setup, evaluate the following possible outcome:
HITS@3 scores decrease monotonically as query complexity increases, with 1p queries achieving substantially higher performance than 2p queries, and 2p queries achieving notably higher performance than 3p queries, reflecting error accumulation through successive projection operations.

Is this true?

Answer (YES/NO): YES